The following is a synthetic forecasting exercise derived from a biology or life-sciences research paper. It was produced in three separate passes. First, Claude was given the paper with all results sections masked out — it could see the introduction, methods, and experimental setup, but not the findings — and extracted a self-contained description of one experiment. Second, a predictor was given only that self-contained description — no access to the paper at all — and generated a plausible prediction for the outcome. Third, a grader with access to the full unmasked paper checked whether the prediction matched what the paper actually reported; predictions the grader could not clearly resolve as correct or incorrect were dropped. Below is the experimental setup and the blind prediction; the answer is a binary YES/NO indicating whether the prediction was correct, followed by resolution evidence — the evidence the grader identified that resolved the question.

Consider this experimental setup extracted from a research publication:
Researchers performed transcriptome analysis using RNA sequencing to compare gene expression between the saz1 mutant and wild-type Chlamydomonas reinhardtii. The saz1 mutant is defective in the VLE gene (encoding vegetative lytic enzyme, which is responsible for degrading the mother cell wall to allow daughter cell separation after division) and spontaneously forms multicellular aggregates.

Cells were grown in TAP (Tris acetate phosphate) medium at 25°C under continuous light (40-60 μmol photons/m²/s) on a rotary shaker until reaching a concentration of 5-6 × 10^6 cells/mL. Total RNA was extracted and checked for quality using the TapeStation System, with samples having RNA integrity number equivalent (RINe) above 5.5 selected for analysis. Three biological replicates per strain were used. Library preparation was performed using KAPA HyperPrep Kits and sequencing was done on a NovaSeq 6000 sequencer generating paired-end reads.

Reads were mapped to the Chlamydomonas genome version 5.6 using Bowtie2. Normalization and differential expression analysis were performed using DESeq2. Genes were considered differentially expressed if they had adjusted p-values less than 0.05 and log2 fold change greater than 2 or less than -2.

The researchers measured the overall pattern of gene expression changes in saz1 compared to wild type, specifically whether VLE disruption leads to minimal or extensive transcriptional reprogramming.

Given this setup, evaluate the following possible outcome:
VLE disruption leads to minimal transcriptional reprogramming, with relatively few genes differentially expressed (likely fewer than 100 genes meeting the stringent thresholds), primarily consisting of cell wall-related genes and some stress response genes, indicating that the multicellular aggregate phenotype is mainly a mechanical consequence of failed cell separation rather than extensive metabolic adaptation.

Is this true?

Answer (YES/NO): NO